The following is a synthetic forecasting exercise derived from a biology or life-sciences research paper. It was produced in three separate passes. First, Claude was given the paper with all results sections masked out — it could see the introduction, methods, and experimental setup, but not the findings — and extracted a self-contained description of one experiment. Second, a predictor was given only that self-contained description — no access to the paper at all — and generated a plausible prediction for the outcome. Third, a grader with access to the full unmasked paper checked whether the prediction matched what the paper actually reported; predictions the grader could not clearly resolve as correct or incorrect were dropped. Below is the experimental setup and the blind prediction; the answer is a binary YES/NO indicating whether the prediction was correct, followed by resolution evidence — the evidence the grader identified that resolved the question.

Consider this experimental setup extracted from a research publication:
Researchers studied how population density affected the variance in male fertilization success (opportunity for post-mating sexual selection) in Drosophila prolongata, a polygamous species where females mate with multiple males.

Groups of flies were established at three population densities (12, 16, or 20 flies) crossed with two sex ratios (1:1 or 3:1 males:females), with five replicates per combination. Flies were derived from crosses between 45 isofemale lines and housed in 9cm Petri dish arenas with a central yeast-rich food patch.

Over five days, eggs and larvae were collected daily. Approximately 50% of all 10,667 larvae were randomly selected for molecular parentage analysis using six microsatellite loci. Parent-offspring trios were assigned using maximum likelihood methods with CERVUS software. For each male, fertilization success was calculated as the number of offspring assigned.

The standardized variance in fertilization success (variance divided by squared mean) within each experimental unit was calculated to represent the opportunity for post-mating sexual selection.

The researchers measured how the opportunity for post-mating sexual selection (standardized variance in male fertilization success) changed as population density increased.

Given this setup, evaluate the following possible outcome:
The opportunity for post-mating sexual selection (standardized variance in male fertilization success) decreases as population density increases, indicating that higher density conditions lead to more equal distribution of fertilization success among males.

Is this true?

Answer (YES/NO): NO